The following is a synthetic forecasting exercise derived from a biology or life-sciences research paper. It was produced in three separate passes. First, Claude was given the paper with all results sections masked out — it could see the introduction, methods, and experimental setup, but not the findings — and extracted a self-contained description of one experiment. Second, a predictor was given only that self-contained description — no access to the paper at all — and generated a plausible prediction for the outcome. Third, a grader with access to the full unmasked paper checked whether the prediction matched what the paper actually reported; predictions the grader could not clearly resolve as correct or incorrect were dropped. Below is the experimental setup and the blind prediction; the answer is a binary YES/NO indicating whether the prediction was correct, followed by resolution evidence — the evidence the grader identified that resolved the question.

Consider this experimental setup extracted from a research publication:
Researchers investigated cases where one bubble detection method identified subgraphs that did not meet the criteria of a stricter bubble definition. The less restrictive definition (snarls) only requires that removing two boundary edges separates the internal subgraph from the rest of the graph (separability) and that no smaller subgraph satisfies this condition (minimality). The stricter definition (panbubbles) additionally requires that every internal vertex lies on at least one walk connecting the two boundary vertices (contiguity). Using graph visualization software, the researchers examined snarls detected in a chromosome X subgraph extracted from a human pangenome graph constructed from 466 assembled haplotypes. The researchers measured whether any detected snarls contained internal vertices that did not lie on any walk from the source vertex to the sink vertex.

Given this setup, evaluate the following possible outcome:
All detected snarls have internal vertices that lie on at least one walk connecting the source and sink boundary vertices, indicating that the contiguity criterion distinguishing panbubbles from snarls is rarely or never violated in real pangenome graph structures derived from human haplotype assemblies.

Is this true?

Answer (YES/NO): NO